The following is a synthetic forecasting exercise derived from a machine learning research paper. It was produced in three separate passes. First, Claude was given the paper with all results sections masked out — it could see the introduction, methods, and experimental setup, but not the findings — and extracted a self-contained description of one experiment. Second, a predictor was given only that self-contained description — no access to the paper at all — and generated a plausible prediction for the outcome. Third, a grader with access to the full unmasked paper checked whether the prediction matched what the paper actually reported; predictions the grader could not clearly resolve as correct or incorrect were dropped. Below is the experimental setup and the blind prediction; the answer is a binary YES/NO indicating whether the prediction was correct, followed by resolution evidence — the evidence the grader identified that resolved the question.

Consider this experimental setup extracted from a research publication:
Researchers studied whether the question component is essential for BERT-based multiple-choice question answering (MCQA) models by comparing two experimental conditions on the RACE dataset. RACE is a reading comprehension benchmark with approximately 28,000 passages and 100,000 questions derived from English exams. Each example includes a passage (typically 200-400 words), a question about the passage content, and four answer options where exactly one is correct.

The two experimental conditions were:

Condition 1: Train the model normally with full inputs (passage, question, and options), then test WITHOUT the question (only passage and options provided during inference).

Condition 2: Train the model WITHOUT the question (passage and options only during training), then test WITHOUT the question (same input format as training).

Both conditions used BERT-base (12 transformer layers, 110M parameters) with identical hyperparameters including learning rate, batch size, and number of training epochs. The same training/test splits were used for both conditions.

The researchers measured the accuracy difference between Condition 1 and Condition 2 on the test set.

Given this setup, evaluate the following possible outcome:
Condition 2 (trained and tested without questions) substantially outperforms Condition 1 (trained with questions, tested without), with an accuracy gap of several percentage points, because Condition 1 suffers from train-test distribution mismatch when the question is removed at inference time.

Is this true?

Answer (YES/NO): NO